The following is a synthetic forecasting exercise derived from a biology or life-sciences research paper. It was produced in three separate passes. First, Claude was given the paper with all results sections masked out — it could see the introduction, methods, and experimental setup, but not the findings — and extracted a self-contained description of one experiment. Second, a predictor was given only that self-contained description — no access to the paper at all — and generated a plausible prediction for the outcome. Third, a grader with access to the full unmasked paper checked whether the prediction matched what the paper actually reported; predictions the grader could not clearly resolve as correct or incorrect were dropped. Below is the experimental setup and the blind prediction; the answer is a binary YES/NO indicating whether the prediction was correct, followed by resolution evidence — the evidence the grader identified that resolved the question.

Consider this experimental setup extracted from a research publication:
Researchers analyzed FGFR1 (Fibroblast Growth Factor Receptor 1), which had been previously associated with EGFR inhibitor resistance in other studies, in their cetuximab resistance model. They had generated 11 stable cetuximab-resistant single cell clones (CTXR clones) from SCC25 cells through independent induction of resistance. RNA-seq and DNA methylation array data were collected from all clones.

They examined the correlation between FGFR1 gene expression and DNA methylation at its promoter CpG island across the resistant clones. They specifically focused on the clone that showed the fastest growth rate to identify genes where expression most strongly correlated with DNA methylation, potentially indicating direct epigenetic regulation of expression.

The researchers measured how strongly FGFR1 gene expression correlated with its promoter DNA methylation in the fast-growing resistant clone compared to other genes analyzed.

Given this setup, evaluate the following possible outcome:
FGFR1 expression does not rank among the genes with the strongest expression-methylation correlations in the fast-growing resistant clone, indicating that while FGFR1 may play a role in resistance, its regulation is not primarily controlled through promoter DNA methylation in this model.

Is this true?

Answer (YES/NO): NO